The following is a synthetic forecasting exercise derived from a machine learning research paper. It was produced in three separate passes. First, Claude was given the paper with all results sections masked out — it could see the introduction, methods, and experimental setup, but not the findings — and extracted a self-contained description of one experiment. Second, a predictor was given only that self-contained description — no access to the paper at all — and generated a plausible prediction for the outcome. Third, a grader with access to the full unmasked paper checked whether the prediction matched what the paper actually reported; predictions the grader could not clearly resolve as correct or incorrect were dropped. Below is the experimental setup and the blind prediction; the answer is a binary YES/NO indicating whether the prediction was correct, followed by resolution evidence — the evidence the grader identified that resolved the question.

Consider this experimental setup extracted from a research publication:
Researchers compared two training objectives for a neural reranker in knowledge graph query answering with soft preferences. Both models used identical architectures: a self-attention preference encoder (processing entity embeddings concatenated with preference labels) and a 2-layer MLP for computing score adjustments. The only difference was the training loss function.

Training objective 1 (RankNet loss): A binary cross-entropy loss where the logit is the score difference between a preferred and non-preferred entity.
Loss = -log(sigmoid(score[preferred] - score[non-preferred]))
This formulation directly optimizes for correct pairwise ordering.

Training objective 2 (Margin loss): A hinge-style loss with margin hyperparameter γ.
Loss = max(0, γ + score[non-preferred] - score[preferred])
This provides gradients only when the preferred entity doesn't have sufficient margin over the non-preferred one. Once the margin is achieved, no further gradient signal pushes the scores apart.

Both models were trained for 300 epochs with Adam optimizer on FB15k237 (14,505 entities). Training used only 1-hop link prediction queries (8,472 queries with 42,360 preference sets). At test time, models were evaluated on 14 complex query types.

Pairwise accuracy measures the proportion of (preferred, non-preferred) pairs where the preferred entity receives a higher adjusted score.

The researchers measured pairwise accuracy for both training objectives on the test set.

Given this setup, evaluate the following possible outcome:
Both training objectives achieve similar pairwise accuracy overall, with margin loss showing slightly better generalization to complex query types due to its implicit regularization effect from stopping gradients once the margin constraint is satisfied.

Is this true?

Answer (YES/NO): NO